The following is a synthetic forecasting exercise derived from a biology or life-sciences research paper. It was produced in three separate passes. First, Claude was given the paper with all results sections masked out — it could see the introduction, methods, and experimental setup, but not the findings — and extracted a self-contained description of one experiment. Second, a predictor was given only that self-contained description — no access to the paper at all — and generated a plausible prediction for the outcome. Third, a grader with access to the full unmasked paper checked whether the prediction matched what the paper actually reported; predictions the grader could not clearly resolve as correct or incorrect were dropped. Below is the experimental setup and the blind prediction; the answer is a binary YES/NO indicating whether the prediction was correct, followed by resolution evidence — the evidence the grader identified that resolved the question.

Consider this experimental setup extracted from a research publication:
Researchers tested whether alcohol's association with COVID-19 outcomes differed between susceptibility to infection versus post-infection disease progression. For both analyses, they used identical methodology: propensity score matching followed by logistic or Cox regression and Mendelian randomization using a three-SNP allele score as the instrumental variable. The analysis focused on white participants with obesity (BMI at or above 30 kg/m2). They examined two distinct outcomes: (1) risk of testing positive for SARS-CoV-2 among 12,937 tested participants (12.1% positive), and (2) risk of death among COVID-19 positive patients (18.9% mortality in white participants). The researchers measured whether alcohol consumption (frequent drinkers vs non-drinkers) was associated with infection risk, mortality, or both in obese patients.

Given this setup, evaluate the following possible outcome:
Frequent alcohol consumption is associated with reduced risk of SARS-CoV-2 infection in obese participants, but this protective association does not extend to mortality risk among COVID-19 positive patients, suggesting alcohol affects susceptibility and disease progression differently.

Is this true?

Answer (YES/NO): NO